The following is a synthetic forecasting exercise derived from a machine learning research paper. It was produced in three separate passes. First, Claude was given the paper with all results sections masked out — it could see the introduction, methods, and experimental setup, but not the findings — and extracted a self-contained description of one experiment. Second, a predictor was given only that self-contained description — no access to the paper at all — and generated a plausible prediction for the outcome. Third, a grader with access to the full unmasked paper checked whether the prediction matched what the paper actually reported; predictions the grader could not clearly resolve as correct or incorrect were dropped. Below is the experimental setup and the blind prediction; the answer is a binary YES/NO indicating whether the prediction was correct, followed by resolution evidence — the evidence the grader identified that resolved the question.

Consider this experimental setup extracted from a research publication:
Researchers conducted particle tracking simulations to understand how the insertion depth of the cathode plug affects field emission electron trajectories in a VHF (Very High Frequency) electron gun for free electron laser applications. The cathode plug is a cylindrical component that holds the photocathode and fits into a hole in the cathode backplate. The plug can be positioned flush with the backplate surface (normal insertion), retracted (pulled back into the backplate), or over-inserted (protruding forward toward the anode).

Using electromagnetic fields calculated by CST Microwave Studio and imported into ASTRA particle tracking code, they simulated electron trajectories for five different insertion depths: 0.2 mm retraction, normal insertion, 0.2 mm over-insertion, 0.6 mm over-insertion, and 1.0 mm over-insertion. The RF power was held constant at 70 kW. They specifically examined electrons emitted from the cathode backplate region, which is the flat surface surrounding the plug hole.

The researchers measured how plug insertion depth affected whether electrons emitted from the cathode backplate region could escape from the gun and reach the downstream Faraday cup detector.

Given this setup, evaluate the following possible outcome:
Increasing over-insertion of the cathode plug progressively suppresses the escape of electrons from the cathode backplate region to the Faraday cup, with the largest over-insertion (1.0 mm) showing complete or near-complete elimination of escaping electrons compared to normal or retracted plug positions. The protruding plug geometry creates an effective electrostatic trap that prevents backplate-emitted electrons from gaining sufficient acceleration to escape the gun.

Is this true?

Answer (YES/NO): YES